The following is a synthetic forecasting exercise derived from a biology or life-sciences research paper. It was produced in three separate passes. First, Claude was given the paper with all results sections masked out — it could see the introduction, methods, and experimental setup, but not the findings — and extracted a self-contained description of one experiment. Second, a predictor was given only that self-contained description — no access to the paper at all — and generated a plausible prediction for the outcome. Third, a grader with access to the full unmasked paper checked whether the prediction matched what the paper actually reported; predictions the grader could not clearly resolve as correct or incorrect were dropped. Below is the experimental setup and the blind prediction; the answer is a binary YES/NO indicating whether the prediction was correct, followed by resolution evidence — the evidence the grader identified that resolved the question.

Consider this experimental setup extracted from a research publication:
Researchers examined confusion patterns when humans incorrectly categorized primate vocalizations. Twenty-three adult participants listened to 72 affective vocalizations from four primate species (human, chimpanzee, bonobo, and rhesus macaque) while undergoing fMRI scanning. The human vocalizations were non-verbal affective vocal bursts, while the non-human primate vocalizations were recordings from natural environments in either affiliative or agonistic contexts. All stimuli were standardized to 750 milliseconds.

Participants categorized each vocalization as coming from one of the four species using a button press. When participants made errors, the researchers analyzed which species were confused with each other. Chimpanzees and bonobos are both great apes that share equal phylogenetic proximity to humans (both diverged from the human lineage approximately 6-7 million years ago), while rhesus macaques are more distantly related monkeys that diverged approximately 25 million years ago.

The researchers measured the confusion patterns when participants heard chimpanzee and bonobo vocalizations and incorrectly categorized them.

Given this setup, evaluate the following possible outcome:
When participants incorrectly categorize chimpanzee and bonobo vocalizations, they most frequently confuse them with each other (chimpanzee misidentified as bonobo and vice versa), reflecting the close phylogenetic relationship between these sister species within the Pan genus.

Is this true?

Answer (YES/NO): NO